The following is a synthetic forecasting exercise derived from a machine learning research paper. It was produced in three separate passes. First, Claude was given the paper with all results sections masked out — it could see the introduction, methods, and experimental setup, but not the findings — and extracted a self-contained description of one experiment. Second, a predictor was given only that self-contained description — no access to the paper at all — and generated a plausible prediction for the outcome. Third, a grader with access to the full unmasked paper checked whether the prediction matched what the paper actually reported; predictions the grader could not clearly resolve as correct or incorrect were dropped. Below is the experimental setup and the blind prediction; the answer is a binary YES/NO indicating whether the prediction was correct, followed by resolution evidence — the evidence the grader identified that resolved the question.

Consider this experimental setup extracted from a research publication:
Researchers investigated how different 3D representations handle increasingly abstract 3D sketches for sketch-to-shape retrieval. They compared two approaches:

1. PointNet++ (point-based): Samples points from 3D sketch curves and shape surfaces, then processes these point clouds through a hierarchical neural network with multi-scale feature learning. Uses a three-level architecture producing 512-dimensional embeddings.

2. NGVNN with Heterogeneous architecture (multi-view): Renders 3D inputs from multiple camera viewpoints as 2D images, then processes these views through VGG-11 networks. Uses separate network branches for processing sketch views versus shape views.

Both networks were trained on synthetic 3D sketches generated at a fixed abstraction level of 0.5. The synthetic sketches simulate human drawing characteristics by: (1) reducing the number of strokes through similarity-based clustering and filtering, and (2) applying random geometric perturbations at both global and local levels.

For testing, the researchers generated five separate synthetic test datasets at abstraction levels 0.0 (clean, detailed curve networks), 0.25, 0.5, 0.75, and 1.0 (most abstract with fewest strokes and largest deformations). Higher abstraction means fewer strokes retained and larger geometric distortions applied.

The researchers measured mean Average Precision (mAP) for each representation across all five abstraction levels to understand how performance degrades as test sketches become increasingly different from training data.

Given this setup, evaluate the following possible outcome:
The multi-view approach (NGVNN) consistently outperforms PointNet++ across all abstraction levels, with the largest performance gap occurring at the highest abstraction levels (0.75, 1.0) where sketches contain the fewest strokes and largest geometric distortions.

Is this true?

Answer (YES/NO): NO